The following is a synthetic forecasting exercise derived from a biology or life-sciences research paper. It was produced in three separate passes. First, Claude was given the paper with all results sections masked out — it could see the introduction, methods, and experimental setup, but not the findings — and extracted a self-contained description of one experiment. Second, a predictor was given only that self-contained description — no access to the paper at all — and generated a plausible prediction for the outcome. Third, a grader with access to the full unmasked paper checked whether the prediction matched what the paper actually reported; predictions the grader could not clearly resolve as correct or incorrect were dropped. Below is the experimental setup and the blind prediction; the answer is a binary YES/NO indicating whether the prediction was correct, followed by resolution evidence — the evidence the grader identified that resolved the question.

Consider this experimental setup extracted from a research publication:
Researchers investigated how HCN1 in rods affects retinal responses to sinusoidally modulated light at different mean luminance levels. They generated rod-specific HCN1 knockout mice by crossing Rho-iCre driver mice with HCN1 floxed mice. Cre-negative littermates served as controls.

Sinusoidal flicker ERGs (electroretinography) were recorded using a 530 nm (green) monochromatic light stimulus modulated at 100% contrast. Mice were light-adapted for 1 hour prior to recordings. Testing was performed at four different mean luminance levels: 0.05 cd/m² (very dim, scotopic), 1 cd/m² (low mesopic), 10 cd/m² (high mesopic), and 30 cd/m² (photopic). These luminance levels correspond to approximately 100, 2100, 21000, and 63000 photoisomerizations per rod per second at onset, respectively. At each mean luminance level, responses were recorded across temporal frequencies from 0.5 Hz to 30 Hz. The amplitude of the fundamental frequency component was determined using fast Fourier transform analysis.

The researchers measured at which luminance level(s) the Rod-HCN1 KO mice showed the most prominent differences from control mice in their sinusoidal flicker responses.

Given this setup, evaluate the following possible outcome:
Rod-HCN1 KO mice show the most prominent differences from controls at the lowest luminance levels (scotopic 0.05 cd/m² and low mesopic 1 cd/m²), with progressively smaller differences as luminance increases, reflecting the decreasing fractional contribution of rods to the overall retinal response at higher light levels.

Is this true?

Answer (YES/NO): NO